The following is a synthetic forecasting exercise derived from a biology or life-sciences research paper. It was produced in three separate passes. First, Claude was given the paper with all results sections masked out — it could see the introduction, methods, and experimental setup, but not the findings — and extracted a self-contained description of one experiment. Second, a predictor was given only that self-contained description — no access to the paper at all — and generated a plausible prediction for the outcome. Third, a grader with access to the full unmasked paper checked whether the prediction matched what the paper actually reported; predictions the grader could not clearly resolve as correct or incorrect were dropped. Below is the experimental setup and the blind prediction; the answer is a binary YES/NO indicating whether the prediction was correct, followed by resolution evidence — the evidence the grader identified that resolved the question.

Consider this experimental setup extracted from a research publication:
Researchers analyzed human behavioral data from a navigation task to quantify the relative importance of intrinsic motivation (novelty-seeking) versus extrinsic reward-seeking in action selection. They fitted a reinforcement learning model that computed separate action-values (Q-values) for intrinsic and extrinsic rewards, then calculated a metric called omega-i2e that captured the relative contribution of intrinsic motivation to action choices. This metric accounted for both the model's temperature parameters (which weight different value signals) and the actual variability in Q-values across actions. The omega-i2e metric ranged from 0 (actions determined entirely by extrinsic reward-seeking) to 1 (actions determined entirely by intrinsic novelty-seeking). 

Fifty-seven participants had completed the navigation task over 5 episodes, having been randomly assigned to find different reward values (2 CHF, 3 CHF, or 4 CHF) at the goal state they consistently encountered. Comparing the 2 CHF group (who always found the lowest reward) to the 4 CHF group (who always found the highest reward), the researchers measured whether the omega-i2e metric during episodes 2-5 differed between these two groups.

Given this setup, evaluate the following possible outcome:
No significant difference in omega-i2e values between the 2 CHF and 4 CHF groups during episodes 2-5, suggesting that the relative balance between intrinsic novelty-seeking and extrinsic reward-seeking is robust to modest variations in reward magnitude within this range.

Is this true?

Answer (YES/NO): NO